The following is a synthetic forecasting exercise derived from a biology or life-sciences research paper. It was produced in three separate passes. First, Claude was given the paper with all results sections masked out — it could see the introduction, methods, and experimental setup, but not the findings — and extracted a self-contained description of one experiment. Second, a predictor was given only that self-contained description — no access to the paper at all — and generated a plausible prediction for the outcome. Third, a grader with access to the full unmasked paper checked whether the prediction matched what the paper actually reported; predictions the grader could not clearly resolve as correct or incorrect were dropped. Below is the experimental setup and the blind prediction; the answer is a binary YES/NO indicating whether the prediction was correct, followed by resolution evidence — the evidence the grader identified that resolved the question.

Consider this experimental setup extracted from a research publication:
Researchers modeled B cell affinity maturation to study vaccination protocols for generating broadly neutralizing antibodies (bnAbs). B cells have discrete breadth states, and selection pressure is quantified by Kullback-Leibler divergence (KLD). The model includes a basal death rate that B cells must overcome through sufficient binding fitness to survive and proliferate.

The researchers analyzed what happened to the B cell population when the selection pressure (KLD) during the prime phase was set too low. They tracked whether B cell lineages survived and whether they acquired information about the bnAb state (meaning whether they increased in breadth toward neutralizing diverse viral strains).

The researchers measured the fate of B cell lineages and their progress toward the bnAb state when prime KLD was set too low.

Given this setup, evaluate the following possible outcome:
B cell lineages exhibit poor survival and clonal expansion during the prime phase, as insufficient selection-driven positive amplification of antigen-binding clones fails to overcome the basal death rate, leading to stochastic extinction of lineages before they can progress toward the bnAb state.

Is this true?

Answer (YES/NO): NO